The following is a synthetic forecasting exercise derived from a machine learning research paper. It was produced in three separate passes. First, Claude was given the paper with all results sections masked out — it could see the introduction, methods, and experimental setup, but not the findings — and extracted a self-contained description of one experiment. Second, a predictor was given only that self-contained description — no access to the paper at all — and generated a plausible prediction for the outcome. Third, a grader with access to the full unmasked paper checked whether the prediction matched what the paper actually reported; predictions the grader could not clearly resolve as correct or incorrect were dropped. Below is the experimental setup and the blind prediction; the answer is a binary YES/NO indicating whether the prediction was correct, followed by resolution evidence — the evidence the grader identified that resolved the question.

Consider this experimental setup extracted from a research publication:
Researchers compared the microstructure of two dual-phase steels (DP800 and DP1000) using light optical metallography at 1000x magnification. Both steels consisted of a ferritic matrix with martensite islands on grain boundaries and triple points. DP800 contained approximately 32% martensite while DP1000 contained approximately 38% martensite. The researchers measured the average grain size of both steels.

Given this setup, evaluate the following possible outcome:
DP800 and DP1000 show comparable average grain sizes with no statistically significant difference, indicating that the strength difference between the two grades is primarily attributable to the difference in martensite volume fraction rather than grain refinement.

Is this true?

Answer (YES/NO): NO